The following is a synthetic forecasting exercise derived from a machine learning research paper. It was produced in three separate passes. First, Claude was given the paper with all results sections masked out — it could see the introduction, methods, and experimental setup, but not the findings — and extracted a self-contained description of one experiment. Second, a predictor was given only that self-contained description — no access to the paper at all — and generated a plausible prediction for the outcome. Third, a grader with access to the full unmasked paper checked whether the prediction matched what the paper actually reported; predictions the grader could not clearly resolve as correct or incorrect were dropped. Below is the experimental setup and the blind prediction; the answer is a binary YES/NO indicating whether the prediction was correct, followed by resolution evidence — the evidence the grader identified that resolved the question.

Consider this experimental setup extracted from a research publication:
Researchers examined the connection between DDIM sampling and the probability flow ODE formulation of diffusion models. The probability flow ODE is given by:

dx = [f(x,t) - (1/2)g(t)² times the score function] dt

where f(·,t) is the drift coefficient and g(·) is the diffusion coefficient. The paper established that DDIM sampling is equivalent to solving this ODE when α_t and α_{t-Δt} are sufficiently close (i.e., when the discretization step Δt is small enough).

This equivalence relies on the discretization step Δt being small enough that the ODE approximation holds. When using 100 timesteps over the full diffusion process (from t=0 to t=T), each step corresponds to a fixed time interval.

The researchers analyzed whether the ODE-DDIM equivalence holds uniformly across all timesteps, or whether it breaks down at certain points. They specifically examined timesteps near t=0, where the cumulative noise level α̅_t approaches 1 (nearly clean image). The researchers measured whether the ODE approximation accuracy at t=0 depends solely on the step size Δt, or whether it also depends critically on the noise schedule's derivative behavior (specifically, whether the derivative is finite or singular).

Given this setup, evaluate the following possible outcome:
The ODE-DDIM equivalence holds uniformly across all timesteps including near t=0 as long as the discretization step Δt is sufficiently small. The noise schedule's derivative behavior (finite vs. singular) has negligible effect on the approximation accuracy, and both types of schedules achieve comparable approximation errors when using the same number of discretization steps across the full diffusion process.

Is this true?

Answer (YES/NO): NO